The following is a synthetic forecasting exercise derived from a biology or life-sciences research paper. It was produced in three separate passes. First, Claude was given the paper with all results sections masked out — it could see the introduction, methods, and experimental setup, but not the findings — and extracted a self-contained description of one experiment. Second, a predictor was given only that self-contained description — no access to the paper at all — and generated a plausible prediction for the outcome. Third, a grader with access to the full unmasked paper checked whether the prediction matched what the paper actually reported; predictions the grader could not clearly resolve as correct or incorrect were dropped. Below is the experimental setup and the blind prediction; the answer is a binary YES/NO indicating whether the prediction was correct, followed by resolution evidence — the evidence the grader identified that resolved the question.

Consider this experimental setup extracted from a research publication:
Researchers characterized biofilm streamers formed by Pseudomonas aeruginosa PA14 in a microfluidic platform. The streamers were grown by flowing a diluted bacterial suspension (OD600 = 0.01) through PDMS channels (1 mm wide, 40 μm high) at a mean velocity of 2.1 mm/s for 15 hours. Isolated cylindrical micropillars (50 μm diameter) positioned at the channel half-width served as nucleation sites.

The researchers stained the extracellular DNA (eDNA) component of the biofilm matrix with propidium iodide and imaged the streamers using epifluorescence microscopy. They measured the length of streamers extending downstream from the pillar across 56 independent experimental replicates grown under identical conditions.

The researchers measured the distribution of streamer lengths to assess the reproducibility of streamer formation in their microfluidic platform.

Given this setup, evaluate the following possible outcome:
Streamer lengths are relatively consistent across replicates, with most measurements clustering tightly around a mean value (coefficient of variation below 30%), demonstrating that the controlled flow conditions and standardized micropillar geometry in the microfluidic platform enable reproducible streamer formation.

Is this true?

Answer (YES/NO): YES